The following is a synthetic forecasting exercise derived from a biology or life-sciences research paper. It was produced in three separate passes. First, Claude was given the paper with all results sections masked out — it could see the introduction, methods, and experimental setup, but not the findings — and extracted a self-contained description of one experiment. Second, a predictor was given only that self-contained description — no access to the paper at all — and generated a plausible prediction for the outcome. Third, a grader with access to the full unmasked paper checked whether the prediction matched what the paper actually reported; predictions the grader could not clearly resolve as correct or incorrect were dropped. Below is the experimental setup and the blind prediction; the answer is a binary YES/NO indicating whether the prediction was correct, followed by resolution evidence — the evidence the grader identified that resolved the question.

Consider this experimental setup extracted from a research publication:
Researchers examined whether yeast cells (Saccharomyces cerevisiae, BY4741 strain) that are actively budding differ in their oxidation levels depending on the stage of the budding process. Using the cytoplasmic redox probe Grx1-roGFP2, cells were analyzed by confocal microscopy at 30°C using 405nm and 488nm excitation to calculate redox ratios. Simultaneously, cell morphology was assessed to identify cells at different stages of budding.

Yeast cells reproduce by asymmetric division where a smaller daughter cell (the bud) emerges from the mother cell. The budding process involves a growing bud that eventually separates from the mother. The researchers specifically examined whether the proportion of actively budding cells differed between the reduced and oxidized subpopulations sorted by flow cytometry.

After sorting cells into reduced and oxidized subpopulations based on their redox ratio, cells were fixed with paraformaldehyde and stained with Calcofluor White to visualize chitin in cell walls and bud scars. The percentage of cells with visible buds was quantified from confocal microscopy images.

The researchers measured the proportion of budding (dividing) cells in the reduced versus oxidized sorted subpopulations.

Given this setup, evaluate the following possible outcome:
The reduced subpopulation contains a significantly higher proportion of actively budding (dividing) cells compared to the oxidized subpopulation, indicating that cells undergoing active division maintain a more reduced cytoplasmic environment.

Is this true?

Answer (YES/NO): YES